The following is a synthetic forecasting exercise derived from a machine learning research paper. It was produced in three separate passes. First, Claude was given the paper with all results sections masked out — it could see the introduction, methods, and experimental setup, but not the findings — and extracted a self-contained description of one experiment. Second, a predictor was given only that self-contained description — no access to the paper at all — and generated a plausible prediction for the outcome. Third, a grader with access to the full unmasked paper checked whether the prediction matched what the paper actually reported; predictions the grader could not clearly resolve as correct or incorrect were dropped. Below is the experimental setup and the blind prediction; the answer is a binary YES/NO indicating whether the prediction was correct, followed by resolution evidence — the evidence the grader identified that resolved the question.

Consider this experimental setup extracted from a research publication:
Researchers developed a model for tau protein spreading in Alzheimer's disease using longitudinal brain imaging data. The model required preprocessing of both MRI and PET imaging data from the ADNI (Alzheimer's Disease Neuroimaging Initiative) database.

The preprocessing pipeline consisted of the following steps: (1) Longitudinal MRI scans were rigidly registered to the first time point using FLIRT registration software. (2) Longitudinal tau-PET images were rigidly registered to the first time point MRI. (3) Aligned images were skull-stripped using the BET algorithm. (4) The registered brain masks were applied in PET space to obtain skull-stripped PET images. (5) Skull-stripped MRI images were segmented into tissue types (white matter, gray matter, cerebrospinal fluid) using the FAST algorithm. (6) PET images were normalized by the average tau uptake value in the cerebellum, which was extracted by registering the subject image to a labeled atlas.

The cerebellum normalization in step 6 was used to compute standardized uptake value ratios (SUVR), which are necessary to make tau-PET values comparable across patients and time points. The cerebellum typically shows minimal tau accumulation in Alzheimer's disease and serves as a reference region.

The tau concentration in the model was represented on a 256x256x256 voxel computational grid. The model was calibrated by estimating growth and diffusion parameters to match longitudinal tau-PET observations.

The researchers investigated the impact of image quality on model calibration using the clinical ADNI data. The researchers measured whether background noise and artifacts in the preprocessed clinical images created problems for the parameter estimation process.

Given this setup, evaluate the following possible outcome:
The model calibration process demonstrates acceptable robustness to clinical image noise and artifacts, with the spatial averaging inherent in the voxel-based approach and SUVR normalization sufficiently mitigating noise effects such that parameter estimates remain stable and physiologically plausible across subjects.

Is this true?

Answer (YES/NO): NO